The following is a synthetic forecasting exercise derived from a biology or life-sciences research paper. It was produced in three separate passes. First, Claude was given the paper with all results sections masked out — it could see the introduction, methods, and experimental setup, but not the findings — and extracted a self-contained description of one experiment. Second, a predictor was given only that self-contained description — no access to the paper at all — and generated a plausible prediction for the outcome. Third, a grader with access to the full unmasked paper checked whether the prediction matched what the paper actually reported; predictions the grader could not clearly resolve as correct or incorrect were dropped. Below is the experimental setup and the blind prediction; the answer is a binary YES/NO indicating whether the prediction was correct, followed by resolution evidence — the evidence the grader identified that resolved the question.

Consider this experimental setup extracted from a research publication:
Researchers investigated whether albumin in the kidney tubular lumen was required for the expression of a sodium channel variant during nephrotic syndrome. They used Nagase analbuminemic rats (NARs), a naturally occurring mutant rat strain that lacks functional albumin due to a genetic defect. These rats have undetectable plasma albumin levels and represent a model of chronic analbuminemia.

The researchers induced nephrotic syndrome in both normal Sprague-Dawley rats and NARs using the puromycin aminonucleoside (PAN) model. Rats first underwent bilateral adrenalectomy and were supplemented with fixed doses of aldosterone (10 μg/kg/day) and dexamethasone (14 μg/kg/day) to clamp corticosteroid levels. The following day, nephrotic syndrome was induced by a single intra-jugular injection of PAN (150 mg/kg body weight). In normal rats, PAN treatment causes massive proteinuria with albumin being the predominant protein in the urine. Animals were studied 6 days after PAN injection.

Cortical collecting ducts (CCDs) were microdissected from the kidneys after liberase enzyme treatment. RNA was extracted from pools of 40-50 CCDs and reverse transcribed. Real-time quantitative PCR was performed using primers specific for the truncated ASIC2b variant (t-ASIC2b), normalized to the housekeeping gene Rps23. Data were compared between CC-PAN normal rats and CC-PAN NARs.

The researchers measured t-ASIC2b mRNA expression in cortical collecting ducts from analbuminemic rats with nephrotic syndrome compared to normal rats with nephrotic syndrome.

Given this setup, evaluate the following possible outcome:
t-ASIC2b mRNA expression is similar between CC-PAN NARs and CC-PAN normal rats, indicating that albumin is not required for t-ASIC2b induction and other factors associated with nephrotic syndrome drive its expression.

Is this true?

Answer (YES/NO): NO